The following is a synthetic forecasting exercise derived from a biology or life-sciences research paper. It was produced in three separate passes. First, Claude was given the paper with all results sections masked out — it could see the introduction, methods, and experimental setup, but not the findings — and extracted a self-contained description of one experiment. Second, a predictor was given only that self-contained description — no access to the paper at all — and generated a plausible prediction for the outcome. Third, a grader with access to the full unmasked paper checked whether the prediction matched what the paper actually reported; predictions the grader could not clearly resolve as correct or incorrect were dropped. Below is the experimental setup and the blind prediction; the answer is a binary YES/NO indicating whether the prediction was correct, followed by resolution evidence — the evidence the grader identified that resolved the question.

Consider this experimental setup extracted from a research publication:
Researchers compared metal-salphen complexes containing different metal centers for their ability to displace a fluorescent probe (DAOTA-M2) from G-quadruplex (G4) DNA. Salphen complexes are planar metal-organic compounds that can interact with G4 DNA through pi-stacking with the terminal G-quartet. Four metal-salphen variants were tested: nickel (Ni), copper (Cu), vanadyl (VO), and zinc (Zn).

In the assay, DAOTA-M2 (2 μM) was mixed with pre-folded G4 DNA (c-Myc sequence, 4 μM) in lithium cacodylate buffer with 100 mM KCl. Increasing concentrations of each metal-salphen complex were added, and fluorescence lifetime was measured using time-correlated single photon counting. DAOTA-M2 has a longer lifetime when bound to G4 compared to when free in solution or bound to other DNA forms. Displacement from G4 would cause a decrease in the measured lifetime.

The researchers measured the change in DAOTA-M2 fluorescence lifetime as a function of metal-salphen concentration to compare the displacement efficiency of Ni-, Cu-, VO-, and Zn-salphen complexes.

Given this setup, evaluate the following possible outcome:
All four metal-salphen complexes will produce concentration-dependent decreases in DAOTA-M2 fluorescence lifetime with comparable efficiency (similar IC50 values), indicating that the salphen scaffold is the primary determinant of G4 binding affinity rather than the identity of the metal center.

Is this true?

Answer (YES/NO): NO